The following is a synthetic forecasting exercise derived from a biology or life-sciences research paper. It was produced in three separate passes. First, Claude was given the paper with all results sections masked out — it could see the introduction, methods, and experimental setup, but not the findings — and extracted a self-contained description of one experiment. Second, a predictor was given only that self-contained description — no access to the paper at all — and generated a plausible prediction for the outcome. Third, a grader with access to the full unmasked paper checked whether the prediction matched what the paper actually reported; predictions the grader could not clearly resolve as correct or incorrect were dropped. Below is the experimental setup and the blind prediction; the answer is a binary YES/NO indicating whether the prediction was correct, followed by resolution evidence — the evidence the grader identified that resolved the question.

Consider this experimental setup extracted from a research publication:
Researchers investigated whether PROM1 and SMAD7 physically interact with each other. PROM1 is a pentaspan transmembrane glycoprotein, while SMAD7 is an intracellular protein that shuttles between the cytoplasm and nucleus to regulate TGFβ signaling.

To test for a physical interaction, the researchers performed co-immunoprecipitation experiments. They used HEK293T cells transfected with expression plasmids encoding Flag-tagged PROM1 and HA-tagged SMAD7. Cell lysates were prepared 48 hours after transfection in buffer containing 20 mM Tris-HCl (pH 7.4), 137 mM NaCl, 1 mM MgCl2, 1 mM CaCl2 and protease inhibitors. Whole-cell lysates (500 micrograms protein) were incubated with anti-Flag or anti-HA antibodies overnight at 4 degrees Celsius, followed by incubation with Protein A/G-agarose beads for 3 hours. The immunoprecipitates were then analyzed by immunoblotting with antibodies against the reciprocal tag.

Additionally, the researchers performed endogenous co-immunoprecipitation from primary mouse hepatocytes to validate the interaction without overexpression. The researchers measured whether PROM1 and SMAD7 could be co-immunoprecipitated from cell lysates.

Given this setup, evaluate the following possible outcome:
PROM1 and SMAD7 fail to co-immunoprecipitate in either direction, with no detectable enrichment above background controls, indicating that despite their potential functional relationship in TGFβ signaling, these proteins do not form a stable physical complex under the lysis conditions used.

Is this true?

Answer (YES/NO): NO